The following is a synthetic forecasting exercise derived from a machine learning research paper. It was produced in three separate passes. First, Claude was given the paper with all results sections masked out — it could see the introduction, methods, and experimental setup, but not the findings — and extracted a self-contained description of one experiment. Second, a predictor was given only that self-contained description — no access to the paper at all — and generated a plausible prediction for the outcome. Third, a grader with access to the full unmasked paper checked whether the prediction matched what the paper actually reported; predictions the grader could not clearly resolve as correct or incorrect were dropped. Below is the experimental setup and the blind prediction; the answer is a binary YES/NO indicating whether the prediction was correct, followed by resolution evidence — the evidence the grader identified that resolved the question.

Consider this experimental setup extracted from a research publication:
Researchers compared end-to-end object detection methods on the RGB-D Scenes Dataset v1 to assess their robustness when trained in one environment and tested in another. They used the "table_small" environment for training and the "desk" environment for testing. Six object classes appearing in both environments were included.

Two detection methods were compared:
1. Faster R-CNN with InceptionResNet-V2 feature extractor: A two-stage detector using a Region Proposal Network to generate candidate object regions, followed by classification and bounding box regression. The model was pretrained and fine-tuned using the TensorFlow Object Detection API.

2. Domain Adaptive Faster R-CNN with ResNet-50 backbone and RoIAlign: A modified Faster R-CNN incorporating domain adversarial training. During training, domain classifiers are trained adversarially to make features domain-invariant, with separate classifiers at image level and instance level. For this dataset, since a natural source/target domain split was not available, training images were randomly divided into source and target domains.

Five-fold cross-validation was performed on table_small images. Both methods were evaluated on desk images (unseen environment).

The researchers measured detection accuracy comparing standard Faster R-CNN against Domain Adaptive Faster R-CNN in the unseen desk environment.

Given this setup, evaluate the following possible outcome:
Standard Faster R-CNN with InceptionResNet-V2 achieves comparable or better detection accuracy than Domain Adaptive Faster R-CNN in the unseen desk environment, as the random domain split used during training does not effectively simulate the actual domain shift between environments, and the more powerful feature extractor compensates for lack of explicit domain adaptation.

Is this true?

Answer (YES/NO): NO